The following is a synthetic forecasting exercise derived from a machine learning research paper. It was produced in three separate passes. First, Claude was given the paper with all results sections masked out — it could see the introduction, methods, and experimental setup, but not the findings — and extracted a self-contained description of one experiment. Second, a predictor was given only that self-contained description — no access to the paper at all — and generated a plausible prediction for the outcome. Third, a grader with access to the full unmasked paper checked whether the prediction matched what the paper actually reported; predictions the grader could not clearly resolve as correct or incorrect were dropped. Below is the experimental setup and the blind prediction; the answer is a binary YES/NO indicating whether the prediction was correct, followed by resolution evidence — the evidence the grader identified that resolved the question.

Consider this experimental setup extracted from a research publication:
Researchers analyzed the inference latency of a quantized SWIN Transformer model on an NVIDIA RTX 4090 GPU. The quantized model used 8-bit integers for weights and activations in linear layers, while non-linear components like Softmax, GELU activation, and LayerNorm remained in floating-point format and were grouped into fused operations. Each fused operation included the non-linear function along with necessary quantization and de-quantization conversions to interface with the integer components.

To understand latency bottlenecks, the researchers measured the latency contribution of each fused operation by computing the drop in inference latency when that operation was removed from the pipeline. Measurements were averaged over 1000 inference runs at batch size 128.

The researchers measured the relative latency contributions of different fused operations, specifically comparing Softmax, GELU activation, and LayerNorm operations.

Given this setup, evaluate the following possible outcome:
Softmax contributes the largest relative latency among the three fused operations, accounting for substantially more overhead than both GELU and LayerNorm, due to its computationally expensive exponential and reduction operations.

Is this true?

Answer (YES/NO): NO